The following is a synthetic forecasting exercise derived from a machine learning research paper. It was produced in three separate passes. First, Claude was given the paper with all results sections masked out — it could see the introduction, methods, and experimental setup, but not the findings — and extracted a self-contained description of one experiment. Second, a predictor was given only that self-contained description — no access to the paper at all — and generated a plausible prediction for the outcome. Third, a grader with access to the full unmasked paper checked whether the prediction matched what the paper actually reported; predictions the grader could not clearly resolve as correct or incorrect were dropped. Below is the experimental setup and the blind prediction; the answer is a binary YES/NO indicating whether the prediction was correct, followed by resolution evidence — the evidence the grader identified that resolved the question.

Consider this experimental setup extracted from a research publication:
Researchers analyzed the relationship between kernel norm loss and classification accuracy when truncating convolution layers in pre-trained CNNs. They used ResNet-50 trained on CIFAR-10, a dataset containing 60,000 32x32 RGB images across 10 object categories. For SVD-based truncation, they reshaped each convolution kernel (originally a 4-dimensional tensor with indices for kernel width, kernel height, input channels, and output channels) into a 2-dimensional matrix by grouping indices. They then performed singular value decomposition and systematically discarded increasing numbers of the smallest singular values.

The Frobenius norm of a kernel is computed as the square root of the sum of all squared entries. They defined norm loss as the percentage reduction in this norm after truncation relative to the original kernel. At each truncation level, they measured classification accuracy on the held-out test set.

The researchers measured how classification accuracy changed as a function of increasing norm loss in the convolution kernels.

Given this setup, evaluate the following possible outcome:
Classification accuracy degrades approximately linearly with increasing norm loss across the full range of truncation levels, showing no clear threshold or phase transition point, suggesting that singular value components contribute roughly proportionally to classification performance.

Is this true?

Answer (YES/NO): NO